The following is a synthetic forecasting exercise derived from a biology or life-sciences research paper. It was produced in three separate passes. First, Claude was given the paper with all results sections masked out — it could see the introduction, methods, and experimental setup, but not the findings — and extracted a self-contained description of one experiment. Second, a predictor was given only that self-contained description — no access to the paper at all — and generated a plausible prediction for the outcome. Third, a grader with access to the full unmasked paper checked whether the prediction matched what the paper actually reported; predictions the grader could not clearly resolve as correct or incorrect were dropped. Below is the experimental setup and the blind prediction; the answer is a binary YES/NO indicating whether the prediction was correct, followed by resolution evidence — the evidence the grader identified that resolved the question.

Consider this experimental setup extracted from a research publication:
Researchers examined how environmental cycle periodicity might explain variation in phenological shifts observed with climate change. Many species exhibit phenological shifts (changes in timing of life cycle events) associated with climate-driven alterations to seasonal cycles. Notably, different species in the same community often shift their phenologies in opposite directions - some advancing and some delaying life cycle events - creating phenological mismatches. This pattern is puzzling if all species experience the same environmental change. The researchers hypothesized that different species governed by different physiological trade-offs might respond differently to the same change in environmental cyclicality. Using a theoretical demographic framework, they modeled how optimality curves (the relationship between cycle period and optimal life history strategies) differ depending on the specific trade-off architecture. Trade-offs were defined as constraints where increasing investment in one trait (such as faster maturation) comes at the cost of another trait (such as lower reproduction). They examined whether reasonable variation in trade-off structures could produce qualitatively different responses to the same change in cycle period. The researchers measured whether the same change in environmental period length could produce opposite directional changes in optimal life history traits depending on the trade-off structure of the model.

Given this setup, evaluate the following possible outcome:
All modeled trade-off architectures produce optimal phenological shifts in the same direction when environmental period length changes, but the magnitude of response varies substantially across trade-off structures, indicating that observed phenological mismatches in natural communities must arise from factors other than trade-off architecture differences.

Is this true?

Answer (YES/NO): NO